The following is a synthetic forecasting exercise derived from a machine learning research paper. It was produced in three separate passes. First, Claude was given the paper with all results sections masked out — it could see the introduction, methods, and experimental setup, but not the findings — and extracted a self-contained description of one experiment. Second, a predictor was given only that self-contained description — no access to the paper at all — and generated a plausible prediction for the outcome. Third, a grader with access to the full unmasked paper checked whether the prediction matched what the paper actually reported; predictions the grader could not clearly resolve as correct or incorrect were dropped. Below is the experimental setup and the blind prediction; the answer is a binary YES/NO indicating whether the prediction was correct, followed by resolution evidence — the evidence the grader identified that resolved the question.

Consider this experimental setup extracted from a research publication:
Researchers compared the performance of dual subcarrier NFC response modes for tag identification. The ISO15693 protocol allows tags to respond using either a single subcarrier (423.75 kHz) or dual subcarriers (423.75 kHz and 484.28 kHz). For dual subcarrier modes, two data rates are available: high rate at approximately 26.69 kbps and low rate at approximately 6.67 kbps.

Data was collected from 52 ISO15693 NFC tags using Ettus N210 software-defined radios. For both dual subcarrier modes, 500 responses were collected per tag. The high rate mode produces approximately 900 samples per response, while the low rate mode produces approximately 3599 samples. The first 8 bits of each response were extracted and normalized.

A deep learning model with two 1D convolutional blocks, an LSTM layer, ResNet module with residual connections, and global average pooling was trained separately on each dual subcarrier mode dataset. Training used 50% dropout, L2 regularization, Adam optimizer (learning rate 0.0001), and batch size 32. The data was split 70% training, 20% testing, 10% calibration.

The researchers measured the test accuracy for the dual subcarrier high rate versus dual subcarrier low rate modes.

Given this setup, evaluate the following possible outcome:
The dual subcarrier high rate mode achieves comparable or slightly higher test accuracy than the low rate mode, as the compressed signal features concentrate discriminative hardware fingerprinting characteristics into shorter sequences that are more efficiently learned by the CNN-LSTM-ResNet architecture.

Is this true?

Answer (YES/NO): NO